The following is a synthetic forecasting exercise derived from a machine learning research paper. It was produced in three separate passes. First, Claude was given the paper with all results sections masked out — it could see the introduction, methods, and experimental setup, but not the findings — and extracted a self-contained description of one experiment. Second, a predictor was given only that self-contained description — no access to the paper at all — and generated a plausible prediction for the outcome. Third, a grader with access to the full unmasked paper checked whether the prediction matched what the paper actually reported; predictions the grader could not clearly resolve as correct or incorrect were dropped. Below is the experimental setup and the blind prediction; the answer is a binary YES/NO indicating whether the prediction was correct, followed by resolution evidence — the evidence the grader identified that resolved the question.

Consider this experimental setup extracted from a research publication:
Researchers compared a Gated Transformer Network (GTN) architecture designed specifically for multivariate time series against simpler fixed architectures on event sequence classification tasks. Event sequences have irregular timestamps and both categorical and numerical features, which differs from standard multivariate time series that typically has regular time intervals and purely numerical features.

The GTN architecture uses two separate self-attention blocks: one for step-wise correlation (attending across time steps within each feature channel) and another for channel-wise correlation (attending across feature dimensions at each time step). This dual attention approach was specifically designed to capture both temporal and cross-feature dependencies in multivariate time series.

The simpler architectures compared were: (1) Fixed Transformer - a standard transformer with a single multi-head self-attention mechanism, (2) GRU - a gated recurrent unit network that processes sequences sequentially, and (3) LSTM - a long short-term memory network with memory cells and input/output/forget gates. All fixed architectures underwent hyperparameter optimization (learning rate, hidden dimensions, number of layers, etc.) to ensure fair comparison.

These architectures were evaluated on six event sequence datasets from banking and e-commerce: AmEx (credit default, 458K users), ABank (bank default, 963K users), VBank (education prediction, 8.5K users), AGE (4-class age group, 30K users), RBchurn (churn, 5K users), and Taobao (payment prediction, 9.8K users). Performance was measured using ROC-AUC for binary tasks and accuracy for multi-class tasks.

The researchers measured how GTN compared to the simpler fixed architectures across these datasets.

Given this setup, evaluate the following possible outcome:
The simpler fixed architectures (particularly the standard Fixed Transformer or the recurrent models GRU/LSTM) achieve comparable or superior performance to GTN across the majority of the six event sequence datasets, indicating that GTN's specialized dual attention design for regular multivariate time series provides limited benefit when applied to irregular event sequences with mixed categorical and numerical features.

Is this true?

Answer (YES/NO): YES